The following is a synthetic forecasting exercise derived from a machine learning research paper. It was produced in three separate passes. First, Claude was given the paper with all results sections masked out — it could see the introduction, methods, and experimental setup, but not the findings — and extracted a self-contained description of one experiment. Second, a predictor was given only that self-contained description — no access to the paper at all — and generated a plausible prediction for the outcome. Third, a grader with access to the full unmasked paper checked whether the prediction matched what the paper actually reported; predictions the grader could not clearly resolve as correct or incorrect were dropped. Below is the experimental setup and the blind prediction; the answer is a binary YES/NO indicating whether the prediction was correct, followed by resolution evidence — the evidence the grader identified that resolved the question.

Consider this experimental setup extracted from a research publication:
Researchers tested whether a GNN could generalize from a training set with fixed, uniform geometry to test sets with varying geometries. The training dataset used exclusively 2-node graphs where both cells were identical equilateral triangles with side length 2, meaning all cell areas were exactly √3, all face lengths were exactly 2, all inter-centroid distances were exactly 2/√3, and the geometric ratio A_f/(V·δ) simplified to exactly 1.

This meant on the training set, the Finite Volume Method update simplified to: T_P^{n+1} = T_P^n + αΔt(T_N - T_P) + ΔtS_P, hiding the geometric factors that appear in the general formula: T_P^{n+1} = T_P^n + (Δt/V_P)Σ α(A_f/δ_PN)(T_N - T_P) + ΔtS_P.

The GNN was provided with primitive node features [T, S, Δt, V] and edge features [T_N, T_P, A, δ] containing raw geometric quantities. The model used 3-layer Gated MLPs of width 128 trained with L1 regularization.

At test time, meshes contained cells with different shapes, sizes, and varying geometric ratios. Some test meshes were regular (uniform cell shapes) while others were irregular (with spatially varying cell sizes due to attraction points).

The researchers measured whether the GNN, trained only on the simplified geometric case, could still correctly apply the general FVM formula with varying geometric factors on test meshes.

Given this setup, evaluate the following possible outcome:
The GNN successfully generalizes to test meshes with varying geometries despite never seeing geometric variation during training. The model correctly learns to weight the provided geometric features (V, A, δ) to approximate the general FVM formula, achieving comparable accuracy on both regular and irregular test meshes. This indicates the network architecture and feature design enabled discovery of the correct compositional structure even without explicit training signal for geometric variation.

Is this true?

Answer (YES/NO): YES